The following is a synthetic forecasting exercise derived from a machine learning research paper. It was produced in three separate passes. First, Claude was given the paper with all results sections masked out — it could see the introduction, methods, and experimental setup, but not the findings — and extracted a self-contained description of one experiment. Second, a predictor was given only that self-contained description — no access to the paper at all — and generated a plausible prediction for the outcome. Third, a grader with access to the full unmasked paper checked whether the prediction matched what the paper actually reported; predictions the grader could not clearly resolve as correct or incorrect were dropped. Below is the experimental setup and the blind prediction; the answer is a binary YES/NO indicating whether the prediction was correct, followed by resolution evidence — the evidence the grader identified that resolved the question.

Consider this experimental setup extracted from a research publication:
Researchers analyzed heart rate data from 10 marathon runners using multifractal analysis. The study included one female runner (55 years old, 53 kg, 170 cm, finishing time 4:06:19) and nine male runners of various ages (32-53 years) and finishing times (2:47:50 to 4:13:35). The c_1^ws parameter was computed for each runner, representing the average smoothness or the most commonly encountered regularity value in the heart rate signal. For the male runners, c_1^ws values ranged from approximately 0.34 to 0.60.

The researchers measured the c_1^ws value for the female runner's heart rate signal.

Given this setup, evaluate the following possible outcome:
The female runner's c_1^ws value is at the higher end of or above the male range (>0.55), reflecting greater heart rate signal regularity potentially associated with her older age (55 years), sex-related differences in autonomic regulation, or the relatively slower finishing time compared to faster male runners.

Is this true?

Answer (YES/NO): YES